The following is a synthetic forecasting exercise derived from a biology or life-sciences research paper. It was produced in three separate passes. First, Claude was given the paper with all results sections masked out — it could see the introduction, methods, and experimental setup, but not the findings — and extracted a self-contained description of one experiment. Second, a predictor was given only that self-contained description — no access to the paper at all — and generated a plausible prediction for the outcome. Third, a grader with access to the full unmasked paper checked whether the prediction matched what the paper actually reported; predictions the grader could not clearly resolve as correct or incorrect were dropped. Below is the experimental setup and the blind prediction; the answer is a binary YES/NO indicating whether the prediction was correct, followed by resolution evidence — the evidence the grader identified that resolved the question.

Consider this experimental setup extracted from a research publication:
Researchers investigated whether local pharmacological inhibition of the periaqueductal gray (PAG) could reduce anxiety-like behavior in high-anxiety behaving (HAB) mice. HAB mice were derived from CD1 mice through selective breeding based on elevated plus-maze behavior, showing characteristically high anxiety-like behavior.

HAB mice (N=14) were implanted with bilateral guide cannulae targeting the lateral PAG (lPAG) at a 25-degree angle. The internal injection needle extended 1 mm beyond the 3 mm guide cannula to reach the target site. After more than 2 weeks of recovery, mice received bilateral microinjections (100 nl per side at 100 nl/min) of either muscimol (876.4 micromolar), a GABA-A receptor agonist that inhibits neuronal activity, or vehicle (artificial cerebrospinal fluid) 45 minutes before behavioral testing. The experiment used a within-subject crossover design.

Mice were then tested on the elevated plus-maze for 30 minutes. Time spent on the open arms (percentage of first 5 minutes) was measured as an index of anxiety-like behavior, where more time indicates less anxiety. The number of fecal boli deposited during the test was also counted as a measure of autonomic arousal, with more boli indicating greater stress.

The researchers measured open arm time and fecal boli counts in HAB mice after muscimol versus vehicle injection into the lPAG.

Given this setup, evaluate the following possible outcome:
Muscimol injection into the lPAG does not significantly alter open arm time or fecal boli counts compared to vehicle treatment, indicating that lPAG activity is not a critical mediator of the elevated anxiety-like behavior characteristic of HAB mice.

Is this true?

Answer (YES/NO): NO